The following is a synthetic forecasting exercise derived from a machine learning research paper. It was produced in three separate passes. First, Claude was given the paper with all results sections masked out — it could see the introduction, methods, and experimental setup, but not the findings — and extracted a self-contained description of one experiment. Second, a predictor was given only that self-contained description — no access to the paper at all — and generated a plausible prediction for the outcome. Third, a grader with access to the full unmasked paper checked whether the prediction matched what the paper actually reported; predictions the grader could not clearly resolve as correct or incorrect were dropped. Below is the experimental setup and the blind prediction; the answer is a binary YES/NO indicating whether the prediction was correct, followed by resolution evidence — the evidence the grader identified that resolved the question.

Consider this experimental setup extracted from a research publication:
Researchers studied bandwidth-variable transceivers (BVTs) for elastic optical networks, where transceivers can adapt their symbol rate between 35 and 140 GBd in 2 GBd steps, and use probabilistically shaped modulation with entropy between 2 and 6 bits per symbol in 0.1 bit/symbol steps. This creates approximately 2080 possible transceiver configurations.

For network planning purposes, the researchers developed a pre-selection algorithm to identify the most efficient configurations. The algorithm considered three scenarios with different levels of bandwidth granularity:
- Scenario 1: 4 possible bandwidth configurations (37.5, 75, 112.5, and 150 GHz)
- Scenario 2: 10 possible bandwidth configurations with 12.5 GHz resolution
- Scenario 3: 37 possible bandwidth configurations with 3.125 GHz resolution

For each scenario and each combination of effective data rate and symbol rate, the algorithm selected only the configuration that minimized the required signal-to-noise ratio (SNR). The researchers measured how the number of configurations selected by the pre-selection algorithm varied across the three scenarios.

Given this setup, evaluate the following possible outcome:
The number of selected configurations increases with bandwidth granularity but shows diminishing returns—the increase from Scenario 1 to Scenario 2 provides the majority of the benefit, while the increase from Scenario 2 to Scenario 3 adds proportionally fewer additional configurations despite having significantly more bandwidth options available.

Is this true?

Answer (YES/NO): NO